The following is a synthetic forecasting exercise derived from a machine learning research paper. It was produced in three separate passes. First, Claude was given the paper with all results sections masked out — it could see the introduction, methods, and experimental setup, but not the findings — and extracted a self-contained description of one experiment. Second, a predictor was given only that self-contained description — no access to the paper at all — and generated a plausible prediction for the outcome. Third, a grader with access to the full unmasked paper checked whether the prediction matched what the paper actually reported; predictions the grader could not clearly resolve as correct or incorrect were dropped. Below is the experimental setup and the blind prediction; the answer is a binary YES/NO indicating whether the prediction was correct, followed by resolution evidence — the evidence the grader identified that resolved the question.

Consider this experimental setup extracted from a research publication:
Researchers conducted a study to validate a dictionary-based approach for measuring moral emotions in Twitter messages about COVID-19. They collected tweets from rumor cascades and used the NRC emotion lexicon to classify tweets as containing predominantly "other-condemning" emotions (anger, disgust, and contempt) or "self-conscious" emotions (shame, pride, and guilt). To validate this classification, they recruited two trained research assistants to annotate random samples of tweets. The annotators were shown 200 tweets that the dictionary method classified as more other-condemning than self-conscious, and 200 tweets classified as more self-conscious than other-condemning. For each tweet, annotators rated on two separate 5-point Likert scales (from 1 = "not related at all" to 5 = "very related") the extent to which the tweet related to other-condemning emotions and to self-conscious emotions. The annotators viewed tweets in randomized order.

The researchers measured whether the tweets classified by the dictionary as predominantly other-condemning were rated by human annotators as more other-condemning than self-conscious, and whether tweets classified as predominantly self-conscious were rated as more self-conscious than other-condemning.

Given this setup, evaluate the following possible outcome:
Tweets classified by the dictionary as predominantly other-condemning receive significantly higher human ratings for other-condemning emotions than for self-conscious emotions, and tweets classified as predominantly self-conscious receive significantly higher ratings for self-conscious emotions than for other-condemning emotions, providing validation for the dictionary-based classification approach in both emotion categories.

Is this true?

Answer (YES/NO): YES